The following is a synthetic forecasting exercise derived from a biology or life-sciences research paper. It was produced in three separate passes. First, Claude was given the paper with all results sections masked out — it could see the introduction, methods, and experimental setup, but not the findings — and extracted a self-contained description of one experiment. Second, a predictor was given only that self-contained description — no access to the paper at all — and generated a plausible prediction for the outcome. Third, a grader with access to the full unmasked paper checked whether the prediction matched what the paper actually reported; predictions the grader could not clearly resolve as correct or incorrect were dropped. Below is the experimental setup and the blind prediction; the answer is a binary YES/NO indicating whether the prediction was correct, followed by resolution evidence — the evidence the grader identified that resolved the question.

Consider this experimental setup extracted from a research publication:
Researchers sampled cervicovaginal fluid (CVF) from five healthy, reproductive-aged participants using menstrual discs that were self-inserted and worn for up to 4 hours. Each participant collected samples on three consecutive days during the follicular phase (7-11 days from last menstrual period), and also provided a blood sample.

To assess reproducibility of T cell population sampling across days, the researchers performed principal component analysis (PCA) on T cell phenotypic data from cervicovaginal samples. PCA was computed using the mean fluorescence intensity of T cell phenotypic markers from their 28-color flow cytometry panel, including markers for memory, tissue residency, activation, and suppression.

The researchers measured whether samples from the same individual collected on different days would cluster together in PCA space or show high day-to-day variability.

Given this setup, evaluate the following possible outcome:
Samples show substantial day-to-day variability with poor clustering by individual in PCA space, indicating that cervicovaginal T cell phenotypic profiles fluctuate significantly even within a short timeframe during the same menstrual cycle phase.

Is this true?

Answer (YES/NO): NO